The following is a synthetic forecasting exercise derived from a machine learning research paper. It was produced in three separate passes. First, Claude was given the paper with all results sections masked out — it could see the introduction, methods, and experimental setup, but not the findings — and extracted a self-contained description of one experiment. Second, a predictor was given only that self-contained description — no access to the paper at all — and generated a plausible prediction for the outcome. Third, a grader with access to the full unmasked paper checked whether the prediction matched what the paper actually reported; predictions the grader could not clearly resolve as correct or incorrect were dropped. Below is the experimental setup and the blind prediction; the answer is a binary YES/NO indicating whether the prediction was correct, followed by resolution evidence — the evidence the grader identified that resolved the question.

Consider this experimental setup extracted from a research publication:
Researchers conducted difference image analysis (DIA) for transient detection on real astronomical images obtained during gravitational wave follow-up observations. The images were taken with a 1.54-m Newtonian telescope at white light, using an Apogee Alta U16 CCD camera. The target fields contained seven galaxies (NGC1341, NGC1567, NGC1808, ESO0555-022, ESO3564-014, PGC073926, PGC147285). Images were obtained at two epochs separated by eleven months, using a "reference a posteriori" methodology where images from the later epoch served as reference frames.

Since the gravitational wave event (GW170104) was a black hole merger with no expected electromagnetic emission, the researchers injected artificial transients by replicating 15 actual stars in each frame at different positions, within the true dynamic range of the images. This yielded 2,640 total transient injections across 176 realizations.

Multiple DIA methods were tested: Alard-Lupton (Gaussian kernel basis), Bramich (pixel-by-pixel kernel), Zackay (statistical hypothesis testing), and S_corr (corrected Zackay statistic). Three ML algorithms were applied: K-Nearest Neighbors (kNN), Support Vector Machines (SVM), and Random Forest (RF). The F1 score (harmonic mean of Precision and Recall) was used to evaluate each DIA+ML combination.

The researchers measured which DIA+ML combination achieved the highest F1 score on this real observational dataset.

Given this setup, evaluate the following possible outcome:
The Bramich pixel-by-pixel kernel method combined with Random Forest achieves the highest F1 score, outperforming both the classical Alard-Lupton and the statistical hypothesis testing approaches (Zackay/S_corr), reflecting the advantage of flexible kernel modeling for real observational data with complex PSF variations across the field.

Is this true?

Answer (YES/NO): NO